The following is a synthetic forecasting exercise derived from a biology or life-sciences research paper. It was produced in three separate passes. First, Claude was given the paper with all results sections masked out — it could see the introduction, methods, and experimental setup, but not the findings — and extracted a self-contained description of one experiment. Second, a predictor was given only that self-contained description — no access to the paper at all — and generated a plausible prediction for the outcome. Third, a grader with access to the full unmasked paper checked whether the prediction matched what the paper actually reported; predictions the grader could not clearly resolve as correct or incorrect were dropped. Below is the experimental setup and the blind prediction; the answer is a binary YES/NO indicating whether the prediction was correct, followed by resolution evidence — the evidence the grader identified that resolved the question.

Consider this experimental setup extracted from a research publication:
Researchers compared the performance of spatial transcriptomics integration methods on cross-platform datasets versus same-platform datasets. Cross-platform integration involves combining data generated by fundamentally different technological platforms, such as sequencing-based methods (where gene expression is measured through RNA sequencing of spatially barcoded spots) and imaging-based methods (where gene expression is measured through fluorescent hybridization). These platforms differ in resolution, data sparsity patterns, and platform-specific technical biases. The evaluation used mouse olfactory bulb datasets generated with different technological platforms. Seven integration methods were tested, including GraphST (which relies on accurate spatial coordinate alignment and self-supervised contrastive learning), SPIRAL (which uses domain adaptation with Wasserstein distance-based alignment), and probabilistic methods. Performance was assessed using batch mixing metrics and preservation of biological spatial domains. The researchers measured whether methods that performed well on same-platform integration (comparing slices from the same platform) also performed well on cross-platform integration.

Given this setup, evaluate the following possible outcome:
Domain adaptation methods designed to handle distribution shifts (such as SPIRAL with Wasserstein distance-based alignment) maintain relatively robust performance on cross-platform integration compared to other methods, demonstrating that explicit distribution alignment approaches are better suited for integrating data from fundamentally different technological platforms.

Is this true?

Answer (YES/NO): YES